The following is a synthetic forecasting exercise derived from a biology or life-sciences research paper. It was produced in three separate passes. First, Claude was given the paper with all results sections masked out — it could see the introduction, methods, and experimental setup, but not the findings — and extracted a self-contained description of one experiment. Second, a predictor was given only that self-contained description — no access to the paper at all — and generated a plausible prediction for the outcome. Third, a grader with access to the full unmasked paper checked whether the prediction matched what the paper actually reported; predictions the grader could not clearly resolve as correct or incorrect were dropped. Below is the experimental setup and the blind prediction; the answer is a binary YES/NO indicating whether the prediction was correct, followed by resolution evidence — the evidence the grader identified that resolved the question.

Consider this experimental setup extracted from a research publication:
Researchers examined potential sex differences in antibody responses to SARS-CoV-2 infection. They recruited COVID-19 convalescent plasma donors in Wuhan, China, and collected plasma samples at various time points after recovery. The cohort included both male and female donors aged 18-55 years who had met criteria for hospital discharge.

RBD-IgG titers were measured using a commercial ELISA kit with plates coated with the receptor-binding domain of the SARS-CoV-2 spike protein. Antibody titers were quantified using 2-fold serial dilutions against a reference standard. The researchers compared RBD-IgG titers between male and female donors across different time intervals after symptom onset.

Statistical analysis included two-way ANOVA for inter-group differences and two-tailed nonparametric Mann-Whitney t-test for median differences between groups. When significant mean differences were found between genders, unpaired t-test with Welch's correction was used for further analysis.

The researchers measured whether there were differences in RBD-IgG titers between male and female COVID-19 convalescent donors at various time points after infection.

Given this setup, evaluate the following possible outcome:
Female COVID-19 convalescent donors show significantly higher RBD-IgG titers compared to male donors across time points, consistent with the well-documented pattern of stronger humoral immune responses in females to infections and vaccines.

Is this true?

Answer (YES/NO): NO